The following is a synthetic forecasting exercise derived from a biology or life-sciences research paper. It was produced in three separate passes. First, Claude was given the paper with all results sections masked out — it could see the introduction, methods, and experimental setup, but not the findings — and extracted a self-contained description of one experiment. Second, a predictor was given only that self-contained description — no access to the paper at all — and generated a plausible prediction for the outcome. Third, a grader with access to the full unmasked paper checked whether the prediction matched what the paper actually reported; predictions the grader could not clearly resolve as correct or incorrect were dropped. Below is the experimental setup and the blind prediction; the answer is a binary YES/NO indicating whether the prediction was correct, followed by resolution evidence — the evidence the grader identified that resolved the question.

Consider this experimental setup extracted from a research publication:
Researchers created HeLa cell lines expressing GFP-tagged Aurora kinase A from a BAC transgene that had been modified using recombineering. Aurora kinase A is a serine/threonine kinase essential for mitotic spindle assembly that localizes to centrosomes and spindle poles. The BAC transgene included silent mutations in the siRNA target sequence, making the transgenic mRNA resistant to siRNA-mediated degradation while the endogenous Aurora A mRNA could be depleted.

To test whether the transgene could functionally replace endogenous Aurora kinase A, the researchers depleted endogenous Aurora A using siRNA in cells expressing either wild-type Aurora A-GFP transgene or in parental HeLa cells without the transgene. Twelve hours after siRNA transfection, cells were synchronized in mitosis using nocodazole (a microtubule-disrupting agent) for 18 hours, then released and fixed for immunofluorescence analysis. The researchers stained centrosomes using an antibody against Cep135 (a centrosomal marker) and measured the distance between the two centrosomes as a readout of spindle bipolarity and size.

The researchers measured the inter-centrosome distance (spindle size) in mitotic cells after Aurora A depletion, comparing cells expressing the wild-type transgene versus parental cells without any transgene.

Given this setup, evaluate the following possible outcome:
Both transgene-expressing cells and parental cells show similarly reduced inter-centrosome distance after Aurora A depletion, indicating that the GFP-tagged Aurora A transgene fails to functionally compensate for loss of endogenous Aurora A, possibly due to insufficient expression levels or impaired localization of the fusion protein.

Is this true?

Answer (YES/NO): NO